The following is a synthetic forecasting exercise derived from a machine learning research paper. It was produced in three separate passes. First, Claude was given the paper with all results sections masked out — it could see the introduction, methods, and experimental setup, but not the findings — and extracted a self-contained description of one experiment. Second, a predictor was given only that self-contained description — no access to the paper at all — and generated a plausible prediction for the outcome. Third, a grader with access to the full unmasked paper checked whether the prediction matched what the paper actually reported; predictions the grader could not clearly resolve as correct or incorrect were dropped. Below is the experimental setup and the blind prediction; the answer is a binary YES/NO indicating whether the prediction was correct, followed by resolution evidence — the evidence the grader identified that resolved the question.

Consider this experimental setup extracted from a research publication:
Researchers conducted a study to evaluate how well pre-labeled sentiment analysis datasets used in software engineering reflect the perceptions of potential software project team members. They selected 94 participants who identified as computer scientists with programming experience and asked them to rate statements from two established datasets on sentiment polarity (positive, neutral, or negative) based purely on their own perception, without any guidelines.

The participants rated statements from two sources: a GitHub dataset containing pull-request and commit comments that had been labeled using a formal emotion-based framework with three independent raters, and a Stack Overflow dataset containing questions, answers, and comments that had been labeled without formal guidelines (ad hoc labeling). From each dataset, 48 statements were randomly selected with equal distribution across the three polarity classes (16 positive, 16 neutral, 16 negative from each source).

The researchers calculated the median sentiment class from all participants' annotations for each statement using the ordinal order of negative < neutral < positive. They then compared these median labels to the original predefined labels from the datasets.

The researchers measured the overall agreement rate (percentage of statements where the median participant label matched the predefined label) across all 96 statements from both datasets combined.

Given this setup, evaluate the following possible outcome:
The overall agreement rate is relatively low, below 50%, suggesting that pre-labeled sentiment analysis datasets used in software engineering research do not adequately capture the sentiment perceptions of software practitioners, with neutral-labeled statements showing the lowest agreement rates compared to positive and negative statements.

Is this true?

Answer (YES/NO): NO